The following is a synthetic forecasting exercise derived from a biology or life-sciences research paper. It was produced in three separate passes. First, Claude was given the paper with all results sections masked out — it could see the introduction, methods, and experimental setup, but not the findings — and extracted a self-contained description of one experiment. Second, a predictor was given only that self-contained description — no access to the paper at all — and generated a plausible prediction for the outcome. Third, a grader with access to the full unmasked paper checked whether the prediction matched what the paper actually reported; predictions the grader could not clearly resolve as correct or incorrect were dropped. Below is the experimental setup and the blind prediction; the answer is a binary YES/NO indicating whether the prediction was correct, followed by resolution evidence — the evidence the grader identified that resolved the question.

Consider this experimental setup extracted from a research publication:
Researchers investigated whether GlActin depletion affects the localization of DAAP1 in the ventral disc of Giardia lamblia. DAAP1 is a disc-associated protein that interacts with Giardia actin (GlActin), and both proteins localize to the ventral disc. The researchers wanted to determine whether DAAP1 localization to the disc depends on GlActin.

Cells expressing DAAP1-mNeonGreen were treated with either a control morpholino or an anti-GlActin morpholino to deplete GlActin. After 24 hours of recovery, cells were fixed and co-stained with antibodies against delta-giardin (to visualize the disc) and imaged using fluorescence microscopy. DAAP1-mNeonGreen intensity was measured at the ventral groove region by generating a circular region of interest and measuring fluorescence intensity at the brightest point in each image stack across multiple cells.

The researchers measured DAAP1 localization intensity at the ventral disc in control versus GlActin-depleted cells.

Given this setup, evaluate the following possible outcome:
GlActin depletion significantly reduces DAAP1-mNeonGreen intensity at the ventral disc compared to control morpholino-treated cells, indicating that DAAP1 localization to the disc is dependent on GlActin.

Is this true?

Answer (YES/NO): NO